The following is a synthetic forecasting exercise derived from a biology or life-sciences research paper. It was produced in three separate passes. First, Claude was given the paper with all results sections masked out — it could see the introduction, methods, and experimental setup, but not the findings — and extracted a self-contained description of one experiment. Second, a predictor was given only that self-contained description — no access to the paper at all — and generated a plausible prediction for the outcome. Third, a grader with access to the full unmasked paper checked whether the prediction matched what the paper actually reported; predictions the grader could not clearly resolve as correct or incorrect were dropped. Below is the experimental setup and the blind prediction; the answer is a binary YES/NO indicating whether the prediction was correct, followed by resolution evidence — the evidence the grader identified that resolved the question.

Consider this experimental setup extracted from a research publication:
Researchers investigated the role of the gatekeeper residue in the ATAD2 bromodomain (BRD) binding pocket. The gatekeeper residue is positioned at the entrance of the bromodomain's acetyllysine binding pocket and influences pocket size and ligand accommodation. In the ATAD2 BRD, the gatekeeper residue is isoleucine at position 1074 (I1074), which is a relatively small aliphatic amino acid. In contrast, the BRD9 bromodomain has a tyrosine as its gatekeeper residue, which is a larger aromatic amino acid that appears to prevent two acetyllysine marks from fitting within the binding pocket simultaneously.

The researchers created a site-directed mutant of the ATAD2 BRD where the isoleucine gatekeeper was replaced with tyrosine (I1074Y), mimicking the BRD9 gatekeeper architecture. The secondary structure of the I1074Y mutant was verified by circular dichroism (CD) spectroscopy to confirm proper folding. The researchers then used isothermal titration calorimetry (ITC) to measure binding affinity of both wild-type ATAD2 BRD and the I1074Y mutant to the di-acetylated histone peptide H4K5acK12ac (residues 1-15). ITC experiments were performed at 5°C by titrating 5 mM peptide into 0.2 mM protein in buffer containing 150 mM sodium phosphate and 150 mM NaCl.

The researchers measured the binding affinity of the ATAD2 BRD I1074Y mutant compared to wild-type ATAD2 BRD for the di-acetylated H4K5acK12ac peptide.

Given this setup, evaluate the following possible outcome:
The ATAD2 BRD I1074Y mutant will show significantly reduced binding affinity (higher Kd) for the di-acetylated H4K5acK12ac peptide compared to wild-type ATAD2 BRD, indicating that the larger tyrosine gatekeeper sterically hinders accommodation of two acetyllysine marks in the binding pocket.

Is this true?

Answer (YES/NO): YES